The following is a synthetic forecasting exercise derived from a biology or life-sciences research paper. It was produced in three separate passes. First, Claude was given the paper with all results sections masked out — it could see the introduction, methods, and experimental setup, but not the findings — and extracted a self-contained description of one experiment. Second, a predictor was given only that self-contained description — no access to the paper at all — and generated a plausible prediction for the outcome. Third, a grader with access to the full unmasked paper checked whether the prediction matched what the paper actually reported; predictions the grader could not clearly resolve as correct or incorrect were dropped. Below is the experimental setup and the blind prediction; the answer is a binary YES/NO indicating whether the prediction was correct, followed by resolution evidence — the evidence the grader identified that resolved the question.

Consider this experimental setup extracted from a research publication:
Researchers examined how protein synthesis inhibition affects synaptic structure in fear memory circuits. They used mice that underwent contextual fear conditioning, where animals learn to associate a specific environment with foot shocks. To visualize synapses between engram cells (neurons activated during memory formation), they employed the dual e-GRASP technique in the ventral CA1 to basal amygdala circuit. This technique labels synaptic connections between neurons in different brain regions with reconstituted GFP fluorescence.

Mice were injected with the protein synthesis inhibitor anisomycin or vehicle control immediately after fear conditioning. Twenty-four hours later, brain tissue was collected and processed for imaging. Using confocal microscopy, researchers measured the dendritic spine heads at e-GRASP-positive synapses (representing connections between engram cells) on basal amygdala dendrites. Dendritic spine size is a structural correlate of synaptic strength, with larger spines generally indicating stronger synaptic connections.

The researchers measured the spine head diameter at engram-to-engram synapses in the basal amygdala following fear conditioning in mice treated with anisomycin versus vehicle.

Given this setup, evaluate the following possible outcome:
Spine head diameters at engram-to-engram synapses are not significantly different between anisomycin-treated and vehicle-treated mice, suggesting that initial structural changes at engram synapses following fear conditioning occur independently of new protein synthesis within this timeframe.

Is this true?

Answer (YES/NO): NO